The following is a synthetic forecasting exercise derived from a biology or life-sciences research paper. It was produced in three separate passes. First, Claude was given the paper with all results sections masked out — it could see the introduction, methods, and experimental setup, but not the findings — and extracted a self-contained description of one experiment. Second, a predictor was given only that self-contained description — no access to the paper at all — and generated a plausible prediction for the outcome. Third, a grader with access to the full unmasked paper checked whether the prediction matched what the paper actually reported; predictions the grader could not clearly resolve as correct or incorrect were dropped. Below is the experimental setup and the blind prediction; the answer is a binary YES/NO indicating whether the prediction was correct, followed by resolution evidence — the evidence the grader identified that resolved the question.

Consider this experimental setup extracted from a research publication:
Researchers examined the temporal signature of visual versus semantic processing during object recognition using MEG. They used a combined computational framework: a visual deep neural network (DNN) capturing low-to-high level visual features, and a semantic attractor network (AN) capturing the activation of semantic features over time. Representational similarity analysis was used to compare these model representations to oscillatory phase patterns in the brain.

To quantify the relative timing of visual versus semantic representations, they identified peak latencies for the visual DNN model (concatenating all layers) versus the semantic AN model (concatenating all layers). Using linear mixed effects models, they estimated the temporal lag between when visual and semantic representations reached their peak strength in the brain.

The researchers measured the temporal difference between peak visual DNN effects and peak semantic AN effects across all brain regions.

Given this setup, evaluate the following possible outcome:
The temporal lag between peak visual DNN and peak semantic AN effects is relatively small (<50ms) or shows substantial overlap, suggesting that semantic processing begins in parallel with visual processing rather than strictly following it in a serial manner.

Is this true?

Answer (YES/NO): NO